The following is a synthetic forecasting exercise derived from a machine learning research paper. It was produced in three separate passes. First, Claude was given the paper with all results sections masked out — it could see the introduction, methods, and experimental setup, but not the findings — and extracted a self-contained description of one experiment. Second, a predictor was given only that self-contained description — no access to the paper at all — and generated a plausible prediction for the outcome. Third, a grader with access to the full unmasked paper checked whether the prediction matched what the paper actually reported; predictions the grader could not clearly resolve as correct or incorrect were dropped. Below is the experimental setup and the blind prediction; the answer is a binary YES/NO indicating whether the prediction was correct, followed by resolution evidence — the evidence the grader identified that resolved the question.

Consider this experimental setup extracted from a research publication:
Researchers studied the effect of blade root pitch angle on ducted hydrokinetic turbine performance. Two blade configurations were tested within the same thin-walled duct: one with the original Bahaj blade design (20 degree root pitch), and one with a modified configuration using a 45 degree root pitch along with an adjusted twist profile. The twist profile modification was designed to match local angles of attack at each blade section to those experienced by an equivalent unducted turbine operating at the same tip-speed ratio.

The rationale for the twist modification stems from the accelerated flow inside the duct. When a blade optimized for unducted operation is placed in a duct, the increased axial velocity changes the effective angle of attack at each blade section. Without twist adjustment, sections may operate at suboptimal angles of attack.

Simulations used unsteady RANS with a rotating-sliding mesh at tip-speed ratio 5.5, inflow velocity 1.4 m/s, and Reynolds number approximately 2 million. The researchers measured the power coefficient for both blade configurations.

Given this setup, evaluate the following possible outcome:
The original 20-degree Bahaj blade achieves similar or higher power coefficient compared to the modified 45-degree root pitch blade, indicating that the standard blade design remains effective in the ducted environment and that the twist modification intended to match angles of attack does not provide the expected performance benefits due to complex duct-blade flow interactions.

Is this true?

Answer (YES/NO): NO